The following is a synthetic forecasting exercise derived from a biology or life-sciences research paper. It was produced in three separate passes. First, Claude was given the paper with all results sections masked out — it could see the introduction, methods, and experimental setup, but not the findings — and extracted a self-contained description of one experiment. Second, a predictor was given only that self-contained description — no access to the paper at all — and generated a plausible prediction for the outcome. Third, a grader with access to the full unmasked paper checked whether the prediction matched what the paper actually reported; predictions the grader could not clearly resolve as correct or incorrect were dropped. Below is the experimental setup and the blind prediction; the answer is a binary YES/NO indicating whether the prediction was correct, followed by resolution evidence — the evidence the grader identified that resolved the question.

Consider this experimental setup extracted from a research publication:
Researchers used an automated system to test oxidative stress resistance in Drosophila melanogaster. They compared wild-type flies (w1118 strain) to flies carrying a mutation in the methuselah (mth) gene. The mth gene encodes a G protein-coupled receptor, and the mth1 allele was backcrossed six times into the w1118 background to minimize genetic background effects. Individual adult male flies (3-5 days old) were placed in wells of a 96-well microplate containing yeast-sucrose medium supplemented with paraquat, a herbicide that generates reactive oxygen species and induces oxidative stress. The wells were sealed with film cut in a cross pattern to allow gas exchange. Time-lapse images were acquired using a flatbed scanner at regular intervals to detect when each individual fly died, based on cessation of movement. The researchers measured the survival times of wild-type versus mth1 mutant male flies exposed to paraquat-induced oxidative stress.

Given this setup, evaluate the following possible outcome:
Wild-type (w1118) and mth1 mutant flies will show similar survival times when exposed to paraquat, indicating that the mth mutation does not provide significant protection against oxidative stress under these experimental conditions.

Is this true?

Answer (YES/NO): NO